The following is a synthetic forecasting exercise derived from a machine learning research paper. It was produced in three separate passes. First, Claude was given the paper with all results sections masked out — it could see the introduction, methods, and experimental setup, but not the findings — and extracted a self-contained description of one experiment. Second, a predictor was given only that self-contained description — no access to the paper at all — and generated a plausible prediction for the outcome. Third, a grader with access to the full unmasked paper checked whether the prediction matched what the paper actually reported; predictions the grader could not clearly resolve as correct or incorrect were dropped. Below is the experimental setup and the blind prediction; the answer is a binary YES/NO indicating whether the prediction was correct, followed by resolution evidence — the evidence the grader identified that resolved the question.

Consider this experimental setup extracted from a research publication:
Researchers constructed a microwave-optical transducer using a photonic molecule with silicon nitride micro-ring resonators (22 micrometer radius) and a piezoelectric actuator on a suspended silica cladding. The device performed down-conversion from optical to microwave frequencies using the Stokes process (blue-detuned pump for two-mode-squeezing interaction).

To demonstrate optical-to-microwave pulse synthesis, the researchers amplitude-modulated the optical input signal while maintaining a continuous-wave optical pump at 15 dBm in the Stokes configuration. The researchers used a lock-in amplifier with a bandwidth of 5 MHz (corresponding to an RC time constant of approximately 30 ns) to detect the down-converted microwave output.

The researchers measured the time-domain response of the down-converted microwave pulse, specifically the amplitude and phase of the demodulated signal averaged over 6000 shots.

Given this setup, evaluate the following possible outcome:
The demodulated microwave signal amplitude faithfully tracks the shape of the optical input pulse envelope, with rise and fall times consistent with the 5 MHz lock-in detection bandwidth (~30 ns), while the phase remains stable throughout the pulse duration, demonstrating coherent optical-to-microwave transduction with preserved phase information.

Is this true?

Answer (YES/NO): YES